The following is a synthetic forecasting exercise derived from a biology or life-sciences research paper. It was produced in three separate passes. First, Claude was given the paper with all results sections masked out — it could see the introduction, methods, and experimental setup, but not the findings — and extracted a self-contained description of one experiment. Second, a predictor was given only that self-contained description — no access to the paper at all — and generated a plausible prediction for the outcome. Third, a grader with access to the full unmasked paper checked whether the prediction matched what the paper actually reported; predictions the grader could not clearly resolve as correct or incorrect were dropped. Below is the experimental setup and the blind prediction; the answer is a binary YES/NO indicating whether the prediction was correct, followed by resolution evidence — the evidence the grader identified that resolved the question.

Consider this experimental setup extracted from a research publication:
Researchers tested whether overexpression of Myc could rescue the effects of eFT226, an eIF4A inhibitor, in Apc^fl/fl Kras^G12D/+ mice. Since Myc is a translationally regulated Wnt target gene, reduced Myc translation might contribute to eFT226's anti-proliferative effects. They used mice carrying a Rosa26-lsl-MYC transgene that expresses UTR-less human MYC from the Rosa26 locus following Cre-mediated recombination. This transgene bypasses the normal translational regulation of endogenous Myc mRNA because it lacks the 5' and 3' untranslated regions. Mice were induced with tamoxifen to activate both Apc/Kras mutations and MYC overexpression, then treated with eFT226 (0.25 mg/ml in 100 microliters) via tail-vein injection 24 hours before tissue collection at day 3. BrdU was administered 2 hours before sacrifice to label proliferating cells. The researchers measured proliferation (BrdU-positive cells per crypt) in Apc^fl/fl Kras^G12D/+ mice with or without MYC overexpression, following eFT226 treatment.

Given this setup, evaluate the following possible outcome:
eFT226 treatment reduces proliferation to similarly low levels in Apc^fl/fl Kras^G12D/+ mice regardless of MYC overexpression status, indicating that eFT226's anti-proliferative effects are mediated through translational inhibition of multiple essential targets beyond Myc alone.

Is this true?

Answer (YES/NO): YES